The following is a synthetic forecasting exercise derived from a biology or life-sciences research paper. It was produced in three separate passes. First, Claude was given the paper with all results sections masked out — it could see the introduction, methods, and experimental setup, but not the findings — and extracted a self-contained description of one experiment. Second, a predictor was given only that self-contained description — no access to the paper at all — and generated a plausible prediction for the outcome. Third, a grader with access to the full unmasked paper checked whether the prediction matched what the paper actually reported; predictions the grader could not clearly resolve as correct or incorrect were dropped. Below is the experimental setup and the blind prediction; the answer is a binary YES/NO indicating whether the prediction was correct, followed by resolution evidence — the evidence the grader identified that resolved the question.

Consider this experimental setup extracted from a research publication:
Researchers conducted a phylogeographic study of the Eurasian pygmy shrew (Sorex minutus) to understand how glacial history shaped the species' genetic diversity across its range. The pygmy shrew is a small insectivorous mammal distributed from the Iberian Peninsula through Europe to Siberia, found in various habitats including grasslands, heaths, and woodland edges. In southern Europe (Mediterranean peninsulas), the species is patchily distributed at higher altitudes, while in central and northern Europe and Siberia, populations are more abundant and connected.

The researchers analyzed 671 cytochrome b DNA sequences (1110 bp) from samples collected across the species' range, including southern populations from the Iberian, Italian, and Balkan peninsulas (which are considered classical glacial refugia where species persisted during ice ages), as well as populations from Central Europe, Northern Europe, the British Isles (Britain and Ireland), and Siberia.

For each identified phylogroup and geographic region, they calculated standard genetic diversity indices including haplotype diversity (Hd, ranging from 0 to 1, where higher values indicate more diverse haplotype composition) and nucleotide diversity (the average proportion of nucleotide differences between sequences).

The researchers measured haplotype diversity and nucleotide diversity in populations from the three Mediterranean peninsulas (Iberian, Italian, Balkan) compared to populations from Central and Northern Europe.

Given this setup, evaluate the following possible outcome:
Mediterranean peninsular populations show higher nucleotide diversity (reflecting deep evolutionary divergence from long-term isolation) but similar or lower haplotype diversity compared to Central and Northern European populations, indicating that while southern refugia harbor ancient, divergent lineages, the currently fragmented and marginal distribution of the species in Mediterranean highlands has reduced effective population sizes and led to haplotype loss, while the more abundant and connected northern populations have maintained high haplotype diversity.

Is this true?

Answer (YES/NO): NO